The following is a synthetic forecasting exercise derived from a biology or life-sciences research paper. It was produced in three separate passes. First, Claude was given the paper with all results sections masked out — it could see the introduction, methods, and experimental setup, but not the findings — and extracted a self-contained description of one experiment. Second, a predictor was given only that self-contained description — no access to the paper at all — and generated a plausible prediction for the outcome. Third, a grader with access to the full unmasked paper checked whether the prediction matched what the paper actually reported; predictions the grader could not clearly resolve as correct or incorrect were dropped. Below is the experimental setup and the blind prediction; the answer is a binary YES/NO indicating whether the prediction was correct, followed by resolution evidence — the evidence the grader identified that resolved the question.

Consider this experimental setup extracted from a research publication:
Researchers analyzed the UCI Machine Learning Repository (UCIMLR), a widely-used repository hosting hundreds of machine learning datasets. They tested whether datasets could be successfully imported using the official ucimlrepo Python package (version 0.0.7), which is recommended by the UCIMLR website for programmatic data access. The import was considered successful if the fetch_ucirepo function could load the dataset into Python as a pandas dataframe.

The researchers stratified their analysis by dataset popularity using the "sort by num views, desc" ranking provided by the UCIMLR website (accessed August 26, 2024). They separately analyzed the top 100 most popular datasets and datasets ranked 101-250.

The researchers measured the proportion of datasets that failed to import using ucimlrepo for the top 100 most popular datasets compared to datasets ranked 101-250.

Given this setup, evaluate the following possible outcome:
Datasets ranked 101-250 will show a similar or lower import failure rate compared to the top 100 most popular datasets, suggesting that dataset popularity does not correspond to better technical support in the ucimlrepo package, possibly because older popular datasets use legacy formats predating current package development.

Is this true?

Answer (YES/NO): NO